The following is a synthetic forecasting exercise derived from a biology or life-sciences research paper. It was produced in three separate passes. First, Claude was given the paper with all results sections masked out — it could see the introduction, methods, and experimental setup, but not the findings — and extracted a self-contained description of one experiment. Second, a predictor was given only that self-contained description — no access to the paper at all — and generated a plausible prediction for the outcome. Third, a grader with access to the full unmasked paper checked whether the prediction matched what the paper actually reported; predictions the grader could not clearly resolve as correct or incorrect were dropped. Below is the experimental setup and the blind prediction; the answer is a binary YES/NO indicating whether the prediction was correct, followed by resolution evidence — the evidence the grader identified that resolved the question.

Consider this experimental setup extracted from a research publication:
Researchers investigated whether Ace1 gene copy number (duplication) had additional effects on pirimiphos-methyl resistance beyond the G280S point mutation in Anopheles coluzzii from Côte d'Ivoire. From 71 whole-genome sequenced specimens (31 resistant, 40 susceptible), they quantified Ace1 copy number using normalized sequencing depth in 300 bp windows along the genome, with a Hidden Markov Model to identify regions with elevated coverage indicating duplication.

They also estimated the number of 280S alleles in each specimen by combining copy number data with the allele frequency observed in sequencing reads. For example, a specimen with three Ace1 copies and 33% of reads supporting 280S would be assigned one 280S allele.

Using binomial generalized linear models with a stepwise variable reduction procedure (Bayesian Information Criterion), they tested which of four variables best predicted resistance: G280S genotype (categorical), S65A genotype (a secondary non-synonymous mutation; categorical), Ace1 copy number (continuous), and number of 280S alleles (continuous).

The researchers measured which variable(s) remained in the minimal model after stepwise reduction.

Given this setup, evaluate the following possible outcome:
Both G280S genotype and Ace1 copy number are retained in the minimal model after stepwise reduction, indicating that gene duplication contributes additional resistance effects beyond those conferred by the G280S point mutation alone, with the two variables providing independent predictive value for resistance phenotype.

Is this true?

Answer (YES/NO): NO